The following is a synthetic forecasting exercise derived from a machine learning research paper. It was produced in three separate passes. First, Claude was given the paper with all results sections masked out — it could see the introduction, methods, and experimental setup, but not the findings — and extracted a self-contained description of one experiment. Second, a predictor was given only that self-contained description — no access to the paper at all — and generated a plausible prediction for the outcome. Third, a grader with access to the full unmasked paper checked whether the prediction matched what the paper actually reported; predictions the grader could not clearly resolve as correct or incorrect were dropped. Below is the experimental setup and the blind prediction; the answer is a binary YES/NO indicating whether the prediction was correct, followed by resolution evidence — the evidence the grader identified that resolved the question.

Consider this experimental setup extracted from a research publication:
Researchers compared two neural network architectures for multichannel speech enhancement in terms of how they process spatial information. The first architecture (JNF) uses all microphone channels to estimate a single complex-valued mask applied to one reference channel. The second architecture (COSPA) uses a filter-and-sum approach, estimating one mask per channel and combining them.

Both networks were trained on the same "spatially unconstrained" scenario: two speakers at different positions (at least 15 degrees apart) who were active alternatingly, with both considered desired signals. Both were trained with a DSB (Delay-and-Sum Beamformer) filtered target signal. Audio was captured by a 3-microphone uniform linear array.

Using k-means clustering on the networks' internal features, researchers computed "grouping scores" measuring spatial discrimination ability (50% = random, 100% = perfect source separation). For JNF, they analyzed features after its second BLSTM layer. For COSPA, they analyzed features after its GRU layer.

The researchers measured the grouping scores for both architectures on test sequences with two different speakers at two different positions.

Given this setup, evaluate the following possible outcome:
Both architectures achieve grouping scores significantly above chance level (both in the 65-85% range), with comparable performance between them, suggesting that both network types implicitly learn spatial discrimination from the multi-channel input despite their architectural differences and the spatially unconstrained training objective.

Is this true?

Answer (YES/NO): NO